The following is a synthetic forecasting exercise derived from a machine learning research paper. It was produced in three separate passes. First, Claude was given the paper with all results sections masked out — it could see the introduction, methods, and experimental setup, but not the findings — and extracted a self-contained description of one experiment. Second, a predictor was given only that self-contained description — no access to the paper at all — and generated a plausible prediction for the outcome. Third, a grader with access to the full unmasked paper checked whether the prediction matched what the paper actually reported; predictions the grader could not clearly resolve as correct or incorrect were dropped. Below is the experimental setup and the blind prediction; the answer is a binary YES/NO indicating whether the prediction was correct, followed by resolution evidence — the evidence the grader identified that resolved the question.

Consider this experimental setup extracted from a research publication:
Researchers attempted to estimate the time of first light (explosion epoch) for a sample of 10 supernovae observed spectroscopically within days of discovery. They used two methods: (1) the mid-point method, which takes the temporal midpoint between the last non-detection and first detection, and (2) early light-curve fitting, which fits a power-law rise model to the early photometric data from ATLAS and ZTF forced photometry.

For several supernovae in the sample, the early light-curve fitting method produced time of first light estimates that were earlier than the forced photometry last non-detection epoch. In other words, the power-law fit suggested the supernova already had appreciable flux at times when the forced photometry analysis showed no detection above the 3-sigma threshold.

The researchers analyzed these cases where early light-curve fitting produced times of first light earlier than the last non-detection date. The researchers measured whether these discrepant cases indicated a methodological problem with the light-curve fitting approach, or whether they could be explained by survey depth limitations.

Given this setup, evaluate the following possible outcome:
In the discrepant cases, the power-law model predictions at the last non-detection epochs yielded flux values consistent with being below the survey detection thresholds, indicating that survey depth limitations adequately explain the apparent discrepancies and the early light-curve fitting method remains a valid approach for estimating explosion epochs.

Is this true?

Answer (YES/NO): YES